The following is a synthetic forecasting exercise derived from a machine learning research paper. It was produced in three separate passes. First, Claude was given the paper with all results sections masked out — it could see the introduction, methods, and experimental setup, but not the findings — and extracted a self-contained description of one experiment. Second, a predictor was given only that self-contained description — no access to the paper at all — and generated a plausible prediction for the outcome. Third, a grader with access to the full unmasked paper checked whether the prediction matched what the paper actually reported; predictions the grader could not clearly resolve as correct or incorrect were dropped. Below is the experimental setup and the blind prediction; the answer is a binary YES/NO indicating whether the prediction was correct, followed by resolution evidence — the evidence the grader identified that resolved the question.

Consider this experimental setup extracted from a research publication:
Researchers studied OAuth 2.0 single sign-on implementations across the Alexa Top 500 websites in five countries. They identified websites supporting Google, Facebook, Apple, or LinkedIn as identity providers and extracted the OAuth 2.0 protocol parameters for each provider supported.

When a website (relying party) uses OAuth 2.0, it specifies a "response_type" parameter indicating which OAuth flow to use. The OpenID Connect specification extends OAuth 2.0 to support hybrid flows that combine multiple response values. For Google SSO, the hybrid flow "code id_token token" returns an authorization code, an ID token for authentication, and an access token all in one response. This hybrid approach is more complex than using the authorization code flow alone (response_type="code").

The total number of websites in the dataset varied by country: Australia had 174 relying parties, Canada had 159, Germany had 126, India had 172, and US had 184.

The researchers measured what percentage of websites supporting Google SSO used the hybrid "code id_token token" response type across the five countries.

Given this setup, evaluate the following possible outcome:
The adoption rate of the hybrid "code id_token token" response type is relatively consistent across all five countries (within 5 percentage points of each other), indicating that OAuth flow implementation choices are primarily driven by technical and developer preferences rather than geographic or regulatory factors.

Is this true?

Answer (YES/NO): YES